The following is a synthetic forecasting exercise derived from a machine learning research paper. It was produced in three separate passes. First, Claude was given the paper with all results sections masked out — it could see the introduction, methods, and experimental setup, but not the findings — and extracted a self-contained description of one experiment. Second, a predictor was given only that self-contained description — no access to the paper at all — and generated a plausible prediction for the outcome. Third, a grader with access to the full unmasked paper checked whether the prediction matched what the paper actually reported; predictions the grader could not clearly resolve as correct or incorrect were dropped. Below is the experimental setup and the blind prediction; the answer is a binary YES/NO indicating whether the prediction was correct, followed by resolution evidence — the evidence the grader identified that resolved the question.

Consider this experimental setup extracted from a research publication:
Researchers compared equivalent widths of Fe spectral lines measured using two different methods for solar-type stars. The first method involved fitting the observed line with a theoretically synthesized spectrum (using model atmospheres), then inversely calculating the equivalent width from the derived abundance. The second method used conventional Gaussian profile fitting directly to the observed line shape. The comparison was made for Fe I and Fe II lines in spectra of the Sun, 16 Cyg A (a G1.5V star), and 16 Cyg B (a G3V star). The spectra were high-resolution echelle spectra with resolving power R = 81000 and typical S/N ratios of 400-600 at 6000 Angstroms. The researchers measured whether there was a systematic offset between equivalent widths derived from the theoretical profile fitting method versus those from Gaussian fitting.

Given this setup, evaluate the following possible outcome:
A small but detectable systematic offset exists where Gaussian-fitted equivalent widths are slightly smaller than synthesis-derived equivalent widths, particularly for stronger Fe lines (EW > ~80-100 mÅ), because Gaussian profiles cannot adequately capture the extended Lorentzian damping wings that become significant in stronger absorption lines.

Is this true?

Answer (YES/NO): NO